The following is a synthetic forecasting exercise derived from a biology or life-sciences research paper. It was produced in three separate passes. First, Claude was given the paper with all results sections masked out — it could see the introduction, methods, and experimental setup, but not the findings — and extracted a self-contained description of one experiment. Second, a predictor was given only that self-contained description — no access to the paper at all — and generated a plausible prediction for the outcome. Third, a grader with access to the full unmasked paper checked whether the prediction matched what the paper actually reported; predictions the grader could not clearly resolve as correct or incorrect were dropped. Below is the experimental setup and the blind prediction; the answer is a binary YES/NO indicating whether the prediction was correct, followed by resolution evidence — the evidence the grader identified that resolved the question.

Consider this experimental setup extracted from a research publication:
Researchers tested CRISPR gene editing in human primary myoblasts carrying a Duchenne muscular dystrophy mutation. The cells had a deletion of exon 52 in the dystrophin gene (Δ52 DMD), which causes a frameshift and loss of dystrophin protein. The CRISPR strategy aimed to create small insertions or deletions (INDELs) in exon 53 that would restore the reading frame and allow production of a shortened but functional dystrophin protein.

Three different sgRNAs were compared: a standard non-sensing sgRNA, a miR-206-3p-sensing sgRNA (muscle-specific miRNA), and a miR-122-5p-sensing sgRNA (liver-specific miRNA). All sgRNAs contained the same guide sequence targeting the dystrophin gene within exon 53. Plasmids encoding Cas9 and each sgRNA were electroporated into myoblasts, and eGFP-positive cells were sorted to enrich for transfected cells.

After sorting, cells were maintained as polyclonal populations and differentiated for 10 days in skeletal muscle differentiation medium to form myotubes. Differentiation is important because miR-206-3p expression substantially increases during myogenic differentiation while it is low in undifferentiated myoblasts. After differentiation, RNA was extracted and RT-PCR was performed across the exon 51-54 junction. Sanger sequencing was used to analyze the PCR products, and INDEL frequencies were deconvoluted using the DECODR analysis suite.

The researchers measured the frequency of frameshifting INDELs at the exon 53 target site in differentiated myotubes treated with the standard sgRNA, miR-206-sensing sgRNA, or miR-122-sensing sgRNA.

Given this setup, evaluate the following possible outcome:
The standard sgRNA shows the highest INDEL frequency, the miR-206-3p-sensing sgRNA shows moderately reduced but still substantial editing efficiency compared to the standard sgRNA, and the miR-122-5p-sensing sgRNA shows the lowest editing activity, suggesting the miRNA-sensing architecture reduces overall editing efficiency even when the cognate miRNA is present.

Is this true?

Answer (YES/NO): YES